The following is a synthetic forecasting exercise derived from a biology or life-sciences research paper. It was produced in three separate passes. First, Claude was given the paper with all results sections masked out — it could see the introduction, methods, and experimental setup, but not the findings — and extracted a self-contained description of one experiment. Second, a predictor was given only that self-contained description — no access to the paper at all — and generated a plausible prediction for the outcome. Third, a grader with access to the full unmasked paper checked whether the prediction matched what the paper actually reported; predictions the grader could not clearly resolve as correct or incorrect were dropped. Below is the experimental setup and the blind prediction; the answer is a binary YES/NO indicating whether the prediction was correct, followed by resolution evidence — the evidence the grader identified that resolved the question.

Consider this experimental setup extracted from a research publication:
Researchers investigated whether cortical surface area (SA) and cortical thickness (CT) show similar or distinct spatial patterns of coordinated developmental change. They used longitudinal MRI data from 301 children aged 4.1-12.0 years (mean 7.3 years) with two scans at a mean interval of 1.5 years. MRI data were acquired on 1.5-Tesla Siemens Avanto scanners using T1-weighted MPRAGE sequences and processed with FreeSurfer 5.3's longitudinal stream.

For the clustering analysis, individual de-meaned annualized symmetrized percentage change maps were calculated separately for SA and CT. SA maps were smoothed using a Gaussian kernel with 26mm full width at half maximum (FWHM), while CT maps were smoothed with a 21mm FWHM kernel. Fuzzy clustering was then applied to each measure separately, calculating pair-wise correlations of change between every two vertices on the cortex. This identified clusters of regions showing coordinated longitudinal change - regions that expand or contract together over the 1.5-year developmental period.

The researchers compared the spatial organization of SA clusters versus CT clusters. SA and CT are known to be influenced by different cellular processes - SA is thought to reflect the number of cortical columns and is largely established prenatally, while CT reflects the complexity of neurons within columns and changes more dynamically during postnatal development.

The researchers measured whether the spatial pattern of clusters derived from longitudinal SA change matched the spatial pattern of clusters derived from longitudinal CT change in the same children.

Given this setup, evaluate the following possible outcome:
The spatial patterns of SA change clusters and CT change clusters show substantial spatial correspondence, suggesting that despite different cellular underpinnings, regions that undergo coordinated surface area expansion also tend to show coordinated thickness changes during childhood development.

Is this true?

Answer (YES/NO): NO